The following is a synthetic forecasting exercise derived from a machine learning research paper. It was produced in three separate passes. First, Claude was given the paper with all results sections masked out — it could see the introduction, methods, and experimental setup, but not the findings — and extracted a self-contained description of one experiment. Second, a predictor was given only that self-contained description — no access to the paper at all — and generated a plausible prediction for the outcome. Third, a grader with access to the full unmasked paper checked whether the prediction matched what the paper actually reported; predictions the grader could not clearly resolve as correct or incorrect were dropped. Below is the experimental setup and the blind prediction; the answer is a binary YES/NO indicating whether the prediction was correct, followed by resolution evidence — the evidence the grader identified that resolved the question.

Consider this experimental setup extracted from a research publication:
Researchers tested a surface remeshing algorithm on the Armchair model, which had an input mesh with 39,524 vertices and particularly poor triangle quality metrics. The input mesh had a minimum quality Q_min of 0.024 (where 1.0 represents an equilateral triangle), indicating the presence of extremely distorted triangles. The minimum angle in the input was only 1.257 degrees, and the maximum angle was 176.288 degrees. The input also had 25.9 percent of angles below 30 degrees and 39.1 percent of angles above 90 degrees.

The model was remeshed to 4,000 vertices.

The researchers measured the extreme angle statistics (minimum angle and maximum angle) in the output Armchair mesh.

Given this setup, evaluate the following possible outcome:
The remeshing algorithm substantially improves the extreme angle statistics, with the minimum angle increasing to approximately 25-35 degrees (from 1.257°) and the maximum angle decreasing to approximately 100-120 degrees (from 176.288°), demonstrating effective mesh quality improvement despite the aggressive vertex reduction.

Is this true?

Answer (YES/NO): NO